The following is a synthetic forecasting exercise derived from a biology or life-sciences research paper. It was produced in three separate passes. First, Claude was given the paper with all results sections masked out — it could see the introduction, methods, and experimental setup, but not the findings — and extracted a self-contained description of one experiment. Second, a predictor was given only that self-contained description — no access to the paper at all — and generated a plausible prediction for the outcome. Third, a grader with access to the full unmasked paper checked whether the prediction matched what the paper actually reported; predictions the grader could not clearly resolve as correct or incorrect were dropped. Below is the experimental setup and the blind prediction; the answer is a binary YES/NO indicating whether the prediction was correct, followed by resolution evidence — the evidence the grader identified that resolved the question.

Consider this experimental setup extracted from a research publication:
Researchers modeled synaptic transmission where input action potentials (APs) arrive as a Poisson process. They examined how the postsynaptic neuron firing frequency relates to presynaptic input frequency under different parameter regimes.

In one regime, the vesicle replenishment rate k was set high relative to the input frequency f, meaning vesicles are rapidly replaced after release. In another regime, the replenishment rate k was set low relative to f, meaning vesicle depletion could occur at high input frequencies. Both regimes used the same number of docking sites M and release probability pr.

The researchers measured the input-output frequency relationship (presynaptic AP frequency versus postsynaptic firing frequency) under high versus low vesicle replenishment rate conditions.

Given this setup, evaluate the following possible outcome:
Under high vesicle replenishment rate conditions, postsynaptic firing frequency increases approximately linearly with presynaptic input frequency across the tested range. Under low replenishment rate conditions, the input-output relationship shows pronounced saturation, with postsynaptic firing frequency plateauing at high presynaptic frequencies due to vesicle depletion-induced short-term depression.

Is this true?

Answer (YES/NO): NO